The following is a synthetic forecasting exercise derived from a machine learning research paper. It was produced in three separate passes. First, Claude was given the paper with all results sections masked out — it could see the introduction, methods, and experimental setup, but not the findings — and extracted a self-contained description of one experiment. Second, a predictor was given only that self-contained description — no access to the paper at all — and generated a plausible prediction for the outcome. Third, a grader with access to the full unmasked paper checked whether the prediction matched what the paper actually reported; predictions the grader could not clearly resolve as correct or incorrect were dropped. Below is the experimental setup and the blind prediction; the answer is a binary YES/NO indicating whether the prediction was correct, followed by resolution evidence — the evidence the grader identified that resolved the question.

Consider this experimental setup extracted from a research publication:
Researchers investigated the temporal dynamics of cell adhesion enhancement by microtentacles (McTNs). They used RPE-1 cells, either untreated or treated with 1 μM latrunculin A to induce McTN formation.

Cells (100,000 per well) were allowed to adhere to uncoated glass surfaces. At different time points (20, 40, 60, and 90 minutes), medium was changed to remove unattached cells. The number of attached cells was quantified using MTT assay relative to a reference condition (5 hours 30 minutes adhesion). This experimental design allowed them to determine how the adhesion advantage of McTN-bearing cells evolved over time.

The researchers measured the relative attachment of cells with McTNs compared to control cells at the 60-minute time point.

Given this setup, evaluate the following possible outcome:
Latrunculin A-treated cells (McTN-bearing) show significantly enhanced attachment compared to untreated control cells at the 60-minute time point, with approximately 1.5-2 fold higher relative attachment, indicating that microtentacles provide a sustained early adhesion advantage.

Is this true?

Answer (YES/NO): NO